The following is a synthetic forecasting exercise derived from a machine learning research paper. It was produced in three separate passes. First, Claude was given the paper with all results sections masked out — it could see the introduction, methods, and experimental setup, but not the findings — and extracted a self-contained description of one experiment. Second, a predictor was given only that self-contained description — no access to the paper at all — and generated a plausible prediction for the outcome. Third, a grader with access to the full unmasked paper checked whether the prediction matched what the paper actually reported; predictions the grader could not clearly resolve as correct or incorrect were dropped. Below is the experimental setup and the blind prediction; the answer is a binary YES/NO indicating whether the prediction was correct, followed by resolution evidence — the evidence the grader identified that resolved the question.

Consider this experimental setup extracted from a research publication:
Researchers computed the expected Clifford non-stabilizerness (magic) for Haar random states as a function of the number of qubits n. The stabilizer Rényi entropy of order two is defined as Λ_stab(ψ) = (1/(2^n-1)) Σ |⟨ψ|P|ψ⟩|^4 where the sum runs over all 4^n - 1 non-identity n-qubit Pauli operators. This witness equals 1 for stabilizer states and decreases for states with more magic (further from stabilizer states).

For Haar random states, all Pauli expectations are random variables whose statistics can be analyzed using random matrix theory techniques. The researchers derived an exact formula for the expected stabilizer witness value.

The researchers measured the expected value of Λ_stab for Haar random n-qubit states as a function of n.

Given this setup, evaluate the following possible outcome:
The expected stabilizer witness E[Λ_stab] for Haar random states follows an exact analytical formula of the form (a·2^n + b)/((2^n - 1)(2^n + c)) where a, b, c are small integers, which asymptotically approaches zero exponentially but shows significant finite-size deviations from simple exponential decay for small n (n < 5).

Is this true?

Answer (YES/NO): NO